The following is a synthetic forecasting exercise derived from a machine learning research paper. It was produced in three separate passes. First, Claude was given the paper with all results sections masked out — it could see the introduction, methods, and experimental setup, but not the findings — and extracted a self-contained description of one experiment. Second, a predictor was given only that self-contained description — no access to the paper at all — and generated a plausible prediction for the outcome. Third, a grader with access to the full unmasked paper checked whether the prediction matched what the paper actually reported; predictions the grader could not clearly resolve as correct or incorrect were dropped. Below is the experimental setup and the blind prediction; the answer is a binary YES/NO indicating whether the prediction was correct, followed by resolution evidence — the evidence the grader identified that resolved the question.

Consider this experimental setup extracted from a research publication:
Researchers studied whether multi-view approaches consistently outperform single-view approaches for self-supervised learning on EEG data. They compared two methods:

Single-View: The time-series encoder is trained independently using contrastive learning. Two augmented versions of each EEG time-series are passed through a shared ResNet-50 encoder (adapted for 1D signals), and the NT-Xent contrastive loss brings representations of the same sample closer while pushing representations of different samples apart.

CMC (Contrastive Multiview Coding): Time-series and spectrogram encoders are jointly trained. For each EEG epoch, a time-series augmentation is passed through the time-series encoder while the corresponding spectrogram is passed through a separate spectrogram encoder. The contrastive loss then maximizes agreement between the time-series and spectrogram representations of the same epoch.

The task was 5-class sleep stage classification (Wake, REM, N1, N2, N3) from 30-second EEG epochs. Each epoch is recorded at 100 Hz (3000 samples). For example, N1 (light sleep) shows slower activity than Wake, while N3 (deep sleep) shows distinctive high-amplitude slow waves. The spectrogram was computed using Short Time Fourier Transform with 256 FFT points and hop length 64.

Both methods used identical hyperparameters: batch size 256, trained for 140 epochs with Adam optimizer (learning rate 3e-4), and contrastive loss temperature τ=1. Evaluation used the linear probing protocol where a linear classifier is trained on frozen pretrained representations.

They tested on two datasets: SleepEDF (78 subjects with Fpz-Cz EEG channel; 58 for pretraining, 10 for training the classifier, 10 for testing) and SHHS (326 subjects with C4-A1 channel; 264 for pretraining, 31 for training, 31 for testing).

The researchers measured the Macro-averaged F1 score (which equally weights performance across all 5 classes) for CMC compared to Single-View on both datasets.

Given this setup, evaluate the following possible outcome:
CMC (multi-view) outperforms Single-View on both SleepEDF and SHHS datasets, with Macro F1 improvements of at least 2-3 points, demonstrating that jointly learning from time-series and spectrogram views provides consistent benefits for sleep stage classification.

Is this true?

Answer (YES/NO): NO